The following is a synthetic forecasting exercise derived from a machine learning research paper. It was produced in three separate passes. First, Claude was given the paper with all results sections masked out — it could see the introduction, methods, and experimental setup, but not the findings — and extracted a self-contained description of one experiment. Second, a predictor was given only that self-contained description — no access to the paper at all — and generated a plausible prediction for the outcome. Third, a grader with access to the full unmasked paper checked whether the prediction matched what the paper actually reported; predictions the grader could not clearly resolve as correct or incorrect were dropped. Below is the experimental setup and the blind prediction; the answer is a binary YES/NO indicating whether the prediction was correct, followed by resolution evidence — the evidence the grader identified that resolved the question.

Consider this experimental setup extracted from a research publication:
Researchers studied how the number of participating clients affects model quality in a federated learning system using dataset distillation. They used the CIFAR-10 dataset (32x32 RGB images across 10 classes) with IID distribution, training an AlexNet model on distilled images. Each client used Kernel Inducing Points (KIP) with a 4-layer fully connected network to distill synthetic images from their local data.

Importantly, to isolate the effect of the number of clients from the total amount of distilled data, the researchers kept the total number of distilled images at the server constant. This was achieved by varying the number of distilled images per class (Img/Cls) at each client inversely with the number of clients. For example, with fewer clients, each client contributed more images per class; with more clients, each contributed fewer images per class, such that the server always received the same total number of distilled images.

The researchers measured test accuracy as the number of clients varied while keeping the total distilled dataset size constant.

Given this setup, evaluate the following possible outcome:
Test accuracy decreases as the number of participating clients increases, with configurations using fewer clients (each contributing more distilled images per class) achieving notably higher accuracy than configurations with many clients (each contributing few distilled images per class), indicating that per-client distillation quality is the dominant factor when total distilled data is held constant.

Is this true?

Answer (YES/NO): YES